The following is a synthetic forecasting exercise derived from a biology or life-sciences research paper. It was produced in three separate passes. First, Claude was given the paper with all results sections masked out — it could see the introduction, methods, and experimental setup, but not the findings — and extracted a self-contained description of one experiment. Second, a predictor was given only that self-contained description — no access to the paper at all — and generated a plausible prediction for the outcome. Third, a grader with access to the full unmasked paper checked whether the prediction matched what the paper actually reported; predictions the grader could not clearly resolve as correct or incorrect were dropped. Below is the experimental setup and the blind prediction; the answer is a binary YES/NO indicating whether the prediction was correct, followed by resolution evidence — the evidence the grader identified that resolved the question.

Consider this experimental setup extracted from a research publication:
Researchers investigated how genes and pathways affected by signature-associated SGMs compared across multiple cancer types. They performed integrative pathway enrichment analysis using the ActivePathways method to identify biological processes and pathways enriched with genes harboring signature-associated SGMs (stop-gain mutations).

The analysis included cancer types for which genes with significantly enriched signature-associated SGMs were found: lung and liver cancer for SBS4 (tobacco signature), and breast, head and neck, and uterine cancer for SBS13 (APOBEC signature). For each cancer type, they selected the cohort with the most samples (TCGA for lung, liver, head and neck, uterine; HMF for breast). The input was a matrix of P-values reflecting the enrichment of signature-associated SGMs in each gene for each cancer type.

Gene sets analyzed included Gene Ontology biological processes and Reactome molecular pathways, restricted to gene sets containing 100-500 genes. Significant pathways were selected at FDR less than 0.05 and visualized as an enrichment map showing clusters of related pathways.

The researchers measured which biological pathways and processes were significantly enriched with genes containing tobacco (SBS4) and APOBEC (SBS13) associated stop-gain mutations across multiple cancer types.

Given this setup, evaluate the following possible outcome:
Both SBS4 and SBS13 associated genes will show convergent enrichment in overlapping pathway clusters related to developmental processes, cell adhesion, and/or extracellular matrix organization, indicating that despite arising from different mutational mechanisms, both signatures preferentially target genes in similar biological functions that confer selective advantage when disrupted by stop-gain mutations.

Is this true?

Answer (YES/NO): YES